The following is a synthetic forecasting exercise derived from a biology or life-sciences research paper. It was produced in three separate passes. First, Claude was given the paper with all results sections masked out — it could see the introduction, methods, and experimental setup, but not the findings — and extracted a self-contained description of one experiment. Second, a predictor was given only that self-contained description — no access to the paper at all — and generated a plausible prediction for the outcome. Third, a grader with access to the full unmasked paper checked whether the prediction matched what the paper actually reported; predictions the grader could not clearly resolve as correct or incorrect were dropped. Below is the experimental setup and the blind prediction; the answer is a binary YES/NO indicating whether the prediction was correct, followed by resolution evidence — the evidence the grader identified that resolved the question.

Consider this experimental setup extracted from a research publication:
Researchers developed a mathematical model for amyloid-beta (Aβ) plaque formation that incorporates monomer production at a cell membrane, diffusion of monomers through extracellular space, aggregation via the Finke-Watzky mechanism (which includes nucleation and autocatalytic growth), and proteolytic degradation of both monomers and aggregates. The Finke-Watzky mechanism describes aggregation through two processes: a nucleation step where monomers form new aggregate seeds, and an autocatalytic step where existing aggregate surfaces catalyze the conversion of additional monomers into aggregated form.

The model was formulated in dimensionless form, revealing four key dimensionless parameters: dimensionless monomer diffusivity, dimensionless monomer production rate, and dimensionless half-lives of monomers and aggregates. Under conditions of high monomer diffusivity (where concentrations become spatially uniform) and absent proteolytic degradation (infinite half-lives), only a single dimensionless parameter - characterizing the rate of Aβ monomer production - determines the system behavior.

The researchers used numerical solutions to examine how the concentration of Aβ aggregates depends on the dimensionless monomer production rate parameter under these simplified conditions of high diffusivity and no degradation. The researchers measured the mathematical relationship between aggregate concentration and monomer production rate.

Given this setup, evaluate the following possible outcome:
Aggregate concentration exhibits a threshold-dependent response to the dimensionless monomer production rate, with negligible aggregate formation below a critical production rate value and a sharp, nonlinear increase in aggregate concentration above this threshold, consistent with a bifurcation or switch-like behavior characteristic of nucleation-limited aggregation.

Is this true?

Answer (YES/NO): NO